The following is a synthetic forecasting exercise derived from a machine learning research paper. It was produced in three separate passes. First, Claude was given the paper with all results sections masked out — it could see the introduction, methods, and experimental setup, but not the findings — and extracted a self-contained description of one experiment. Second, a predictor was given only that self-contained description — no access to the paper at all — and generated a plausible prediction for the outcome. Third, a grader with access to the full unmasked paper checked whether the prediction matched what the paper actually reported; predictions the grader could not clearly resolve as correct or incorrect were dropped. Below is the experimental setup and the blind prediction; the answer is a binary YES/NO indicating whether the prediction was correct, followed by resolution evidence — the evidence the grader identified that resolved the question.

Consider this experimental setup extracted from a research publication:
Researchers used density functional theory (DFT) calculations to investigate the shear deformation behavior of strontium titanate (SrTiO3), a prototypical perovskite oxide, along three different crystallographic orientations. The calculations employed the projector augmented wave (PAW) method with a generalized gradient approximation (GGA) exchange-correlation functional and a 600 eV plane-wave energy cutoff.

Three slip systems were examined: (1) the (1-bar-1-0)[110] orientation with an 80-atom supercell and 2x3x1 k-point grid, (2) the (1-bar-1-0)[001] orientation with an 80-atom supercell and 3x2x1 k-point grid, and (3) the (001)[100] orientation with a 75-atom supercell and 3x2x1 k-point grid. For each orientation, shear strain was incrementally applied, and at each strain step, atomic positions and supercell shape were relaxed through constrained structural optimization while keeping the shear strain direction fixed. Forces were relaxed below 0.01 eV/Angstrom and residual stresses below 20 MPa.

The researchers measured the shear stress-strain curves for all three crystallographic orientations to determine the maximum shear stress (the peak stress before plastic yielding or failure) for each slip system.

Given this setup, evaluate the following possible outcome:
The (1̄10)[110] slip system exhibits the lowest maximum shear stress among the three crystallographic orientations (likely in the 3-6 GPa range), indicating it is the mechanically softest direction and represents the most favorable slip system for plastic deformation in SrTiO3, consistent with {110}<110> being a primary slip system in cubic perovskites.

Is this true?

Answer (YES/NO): NO